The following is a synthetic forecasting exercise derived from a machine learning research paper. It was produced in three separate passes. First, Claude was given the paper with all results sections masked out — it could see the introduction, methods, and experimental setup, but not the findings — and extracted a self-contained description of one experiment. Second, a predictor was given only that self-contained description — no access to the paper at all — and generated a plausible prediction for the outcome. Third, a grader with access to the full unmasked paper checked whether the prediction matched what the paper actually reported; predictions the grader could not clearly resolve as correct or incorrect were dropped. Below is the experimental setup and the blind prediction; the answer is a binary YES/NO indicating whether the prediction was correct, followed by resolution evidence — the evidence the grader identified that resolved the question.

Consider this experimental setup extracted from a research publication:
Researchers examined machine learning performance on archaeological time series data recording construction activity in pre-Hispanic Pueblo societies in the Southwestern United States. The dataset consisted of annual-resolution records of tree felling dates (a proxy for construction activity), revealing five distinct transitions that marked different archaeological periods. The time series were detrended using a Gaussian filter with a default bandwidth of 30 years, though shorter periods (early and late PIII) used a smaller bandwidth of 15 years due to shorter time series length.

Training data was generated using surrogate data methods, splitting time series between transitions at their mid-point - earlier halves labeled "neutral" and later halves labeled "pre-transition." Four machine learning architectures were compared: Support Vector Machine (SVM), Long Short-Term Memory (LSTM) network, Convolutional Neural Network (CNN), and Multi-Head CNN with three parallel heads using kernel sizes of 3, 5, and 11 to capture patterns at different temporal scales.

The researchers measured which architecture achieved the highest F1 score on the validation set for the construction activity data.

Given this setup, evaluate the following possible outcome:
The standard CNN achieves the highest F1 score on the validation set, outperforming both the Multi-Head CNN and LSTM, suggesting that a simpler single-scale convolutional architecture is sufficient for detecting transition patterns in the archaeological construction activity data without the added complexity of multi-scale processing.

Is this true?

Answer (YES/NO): NO